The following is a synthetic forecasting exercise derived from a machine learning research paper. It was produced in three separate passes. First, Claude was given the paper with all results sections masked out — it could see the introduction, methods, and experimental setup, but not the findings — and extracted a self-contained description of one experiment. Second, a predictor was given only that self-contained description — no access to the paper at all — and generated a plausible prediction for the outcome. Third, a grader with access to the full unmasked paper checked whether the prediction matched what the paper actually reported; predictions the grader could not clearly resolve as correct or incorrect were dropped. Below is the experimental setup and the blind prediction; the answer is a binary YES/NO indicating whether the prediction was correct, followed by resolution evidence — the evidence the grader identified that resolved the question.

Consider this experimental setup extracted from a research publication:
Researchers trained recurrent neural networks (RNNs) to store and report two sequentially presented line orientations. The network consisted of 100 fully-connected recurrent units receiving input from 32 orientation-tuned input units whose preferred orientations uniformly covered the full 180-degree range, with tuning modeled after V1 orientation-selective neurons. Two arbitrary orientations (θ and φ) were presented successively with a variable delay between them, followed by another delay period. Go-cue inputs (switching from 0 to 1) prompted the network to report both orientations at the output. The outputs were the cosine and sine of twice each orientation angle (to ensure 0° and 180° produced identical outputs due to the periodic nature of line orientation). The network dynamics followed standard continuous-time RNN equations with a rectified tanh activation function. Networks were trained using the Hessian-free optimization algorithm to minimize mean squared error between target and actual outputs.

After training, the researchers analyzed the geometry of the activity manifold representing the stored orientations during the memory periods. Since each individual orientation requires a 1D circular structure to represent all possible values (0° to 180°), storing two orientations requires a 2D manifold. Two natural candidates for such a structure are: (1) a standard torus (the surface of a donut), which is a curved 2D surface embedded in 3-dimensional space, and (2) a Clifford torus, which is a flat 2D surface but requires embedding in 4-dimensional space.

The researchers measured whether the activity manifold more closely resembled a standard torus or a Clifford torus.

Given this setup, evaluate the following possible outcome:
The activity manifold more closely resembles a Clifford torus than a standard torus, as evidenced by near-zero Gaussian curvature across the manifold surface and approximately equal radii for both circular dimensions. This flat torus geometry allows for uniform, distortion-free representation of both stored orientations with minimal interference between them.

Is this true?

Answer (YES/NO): NO